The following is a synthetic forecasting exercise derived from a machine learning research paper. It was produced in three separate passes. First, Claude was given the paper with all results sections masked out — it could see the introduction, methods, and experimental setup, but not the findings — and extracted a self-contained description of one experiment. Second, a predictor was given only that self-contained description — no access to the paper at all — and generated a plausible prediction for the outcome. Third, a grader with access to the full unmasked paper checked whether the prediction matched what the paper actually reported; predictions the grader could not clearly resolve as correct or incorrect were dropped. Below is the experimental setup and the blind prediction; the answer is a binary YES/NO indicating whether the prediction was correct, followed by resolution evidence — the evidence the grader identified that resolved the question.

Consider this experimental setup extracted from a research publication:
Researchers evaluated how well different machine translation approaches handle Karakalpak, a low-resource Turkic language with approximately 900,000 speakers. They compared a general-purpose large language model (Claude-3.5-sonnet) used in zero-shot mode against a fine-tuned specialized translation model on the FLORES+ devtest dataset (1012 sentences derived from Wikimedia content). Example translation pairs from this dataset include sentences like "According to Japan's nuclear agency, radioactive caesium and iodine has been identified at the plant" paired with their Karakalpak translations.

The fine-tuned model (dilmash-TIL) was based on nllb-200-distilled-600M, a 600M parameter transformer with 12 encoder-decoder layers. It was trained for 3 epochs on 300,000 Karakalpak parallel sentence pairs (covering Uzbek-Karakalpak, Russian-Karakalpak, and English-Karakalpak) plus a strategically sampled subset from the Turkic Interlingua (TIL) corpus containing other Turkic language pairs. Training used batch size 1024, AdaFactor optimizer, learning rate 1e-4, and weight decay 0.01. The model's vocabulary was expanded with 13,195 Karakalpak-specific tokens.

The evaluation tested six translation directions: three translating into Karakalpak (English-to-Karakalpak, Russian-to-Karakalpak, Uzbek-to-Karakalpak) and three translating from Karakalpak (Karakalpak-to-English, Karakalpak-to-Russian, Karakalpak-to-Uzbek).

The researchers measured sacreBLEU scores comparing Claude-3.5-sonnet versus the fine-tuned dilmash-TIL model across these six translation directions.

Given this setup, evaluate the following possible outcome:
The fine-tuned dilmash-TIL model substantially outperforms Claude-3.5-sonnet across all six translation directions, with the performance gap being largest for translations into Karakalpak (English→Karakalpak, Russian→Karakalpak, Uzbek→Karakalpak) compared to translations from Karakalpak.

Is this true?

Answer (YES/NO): NO